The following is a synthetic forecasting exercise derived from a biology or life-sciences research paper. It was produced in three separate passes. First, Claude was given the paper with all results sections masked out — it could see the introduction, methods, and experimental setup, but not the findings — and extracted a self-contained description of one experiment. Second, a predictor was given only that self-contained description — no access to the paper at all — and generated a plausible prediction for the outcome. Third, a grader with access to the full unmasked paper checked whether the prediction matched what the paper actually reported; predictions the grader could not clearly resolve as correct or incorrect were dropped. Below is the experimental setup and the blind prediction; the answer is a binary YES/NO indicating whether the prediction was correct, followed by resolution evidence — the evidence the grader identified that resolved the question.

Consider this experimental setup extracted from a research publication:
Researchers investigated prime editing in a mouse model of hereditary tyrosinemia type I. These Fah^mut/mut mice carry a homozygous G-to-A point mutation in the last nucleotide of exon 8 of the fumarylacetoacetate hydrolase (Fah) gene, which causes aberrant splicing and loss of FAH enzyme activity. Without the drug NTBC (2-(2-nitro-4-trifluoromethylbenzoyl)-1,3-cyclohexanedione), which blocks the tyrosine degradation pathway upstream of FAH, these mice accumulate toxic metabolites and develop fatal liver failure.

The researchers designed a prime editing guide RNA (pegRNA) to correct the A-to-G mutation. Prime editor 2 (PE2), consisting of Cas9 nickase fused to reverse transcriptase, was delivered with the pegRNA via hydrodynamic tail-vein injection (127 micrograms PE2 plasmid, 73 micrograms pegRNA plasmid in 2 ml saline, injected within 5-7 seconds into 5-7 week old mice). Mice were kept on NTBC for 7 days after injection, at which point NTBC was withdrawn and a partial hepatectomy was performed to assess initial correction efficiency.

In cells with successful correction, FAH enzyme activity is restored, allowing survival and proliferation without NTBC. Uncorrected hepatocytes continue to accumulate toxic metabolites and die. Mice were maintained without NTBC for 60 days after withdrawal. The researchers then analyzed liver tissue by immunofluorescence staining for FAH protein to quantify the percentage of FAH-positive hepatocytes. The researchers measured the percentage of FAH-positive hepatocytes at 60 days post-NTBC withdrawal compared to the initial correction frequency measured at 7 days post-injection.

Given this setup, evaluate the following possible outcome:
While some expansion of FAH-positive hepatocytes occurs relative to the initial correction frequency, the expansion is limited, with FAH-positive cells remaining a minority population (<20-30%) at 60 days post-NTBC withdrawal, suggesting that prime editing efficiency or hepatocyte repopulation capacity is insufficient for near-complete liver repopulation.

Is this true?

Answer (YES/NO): NO